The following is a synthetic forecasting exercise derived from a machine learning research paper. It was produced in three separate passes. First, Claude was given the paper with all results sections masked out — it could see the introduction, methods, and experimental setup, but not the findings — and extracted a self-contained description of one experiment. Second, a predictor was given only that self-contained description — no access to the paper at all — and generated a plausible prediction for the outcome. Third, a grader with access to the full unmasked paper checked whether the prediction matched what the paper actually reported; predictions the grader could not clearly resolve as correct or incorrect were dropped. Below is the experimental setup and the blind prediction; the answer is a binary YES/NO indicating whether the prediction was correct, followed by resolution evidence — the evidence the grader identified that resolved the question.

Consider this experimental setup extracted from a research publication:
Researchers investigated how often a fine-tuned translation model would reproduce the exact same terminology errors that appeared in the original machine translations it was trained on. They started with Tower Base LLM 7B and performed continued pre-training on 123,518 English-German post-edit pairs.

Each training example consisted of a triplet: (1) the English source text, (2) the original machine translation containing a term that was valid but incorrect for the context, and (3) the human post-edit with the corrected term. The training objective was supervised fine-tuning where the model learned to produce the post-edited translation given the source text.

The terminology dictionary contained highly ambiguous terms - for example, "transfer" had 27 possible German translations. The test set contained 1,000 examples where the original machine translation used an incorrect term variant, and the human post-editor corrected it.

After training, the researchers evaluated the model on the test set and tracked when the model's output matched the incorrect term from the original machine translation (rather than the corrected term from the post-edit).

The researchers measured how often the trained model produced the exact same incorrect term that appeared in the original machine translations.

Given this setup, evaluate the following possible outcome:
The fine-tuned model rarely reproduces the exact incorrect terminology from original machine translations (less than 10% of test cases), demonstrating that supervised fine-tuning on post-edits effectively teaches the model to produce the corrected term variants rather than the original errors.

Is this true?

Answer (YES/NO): NO